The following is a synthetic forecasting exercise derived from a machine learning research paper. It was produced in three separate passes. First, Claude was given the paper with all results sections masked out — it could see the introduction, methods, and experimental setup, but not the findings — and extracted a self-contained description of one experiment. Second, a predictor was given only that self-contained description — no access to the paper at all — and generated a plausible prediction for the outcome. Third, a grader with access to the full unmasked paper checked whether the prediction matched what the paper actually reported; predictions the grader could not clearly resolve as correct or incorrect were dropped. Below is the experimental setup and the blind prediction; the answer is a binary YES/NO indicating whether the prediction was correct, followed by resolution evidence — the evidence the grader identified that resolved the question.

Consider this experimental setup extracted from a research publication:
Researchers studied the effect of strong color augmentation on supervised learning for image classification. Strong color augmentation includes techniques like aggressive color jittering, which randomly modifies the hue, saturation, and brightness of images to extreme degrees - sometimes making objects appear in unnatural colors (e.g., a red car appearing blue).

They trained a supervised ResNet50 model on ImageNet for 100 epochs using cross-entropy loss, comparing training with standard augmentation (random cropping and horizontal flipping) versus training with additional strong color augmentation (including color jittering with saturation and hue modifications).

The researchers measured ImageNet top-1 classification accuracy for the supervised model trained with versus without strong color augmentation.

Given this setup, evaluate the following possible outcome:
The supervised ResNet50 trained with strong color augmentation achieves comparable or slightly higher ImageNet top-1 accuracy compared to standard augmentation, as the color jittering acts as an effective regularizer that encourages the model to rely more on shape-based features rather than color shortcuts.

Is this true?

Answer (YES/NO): NO